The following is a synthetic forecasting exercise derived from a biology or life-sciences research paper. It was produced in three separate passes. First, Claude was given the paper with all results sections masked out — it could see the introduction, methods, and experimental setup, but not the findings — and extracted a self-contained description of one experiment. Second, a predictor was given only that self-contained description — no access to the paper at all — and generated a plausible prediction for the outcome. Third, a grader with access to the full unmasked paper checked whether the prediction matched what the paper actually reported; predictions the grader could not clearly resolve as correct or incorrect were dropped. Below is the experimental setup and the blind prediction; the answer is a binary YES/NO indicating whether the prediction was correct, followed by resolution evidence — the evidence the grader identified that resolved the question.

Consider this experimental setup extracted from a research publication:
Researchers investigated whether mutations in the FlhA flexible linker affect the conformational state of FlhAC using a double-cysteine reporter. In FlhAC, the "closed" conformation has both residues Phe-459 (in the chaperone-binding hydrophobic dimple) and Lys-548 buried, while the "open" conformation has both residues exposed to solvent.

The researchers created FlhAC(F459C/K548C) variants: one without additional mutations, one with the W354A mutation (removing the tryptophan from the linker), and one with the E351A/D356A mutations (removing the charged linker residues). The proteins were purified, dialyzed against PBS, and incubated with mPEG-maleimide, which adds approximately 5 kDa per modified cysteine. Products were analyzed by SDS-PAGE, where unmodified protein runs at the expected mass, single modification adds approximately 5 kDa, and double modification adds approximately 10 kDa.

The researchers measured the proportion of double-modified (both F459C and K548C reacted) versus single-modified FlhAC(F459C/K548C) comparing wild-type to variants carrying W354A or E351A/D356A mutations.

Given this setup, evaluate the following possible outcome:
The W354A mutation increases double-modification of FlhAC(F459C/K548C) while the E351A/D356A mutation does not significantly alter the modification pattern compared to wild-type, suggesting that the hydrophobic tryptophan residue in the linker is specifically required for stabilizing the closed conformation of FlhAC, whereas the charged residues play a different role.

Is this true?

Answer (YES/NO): NO